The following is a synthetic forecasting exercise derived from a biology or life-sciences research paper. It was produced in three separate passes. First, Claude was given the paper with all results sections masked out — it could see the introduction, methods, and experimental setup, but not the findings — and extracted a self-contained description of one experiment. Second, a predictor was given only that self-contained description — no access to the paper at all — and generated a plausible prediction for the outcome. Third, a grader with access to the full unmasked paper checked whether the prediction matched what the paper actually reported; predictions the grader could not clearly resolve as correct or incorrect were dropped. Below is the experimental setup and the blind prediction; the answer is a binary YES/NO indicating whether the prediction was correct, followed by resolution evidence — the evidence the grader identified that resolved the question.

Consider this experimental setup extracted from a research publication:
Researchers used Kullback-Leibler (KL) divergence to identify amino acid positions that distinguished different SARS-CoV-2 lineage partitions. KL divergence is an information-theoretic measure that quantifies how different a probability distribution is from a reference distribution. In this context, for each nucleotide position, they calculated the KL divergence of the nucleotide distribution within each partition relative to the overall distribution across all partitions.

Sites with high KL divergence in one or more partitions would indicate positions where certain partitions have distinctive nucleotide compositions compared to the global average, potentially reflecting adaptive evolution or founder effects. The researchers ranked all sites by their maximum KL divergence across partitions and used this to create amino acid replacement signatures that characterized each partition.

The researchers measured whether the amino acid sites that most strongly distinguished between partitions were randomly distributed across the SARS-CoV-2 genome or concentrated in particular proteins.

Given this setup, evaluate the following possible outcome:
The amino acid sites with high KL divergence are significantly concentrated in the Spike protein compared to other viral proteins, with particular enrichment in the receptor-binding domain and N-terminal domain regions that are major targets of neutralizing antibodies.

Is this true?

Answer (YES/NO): NO